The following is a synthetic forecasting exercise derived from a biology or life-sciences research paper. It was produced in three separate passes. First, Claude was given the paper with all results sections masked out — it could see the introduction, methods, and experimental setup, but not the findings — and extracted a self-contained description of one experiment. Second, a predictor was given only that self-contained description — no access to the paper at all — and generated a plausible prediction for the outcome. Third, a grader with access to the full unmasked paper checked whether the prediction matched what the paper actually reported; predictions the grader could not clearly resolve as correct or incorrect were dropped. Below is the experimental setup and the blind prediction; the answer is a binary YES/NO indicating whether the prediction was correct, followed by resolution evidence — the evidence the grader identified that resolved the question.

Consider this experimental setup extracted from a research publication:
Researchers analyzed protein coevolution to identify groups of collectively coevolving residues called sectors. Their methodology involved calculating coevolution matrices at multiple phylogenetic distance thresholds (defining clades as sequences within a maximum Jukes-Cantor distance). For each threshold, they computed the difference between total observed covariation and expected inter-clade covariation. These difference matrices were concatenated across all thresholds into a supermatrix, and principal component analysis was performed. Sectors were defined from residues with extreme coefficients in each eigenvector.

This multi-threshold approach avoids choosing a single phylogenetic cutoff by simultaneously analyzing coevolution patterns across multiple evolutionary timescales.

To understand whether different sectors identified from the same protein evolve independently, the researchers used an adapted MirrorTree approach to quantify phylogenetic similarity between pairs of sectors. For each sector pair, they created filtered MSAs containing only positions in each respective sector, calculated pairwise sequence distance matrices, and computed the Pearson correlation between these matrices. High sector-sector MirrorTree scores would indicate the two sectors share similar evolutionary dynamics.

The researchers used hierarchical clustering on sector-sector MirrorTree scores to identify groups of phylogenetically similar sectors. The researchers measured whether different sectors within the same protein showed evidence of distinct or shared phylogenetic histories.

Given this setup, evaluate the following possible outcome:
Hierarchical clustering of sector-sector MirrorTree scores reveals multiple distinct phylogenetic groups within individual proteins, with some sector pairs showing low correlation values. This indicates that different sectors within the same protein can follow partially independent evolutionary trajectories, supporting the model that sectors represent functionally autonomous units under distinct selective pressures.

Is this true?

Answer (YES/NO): YES